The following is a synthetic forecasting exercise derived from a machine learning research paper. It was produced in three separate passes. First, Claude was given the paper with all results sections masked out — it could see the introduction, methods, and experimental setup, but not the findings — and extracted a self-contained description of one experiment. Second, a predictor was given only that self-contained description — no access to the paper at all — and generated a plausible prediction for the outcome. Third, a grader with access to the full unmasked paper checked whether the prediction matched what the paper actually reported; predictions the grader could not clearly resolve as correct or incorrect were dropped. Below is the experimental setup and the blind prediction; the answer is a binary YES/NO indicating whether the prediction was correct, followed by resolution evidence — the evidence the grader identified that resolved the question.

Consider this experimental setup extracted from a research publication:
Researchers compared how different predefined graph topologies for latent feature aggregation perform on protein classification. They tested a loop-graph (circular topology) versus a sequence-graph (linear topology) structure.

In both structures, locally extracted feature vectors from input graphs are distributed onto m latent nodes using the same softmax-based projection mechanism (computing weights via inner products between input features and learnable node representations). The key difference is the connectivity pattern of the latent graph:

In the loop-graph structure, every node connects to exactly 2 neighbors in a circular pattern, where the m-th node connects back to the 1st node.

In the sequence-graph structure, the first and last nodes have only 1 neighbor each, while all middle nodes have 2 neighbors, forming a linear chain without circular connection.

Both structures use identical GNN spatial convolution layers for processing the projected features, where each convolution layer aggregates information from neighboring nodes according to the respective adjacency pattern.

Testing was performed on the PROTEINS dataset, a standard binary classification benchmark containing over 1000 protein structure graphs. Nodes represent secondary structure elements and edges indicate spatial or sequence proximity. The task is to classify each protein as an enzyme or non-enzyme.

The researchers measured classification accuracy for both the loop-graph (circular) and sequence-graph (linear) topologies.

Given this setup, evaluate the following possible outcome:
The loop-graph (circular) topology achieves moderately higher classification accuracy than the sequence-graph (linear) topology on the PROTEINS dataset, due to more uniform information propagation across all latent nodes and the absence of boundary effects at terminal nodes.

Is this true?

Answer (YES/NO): NO